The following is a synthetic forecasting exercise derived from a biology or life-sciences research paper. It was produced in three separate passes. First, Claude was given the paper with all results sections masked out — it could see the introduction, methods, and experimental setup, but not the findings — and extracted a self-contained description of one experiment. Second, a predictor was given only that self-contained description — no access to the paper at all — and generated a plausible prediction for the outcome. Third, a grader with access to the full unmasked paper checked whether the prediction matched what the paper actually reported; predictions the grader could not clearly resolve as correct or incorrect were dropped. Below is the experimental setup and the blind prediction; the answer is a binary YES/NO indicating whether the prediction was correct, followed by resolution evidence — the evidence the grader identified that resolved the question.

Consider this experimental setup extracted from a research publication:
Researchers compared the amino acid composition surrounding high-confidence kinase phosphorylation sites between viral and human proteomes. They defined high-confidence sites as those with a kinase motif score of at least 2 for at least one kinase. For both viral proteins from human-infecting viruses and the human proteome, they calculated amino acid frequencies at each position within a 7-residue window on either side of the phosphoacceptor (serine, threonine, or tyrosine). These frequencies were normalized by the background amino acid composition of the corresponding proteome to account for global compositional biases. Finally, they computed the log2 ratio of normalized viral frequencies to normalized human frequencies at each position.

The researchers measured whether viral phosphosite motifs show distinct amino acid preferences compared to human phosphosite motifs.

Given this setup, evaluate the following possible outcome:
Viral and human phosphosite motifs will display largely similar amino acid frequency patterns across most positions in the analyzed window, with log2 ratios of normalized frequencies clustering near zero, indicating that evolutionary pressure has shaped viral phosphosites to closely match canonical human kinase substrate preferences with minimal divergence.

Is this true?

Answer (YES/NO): NO